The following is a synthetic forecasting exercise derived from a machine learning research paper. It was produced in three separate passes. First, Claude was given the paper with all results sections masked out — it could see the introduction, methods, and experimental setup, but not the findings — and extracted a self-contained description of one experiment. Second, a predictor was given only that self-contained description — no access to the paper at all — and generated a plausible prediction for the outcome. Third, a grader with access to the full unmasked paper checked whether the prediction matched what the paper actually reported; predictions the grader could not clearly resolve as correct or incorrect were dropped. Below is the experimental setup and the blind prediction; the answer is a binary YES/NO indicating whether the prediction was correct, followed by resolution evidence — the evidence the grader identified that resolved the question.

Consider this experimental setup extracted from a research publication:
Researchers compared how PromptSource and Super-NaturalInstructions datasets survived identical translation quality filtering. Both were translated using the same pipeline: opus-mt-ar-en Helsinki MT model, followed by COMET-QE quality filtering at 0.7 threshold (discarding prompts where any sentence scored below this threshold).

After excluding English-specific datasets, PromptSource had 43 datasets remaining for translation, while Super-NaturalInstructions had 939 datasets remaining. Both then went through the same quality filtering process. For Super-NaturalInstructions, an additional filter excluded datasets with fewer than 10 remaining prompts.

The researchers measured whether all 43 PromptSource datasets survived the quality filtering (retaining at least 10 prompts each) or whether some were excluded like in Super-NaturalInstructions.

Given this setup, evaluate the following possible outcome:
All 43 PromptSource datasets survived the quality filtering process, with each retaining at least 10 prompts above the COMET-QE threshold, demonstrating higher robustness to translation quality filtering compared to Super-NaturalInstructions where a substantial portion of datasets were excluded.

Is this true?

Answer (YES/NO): YES